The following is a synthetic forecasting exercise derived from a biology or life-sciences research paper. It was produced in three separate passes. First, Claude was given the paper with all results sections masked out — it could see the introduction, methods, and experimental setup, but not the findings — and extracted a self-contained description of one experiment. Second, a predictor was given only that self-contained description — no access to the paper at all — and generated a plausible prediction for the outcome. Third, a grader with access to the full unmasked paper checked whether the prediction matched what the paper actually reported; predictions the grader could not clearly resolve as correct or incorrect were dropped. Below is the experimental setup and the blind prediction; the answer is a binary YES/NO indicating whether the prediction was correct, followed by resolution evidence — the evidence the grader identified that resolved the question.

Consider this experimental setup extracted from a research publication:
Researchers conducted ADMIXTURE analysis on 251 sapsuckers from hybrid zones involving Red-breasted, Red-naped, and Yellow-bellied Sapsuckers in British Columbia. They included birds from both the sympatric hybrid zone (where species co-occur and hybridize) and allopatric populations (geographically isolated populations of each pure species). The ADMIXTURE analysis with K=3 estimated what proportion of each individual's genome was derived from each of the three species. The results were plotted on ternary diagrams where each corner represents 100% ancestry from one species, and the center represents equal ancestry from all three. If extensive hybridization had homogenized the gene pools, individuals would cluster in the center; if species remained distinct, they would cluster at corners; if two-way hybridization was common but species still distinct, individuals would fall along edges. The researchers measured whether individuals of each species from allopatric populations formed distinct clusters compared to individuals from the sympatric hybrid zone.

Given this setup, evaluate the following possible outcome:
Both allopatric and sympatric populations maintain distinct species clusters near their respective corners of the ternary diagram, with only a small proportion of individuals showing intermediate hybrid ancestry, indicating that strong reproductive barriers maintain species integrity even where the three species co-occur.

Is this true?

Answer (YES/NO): NO